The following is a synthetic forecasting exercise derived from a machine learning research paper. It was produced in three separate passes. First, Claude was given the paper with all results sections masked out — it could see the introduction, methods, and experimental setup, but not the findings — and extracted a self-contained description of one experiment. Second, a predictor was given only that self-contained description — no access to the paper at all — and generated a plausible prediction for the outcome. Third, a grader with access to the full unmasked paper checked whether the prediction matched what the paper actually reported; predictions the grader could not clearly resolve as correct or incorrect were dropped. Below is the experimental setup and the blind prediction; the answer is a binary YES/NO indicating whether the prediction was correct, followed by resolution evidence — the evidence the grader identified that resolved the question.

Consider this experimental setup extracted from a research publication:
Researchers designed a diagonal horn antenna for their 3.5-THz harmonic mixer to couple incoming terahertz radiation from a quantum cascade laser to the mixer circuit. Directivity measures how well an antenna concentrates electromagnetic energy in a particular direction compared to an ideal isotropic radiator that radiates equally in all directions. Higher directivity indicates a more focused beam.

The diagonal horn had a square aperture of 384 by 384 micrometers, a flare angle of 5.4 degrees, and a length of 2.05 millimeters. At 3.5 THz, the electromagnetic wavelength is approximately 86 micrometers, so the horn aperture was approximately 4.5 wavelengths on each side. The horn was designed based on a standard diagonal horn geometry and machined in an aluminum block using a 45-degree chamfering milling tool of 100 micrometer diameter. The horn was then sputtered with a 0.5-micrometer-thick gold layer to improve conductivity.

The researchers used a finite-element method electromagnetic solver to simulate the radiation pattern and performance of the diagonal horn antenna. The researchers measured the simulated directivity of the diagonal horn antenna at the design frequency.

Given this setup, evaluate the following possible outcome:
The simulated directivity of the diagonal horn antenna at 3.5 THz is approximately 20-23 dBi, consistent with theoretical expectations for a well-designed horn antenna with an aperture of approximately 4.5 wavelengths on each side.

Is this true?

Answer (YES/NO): YES